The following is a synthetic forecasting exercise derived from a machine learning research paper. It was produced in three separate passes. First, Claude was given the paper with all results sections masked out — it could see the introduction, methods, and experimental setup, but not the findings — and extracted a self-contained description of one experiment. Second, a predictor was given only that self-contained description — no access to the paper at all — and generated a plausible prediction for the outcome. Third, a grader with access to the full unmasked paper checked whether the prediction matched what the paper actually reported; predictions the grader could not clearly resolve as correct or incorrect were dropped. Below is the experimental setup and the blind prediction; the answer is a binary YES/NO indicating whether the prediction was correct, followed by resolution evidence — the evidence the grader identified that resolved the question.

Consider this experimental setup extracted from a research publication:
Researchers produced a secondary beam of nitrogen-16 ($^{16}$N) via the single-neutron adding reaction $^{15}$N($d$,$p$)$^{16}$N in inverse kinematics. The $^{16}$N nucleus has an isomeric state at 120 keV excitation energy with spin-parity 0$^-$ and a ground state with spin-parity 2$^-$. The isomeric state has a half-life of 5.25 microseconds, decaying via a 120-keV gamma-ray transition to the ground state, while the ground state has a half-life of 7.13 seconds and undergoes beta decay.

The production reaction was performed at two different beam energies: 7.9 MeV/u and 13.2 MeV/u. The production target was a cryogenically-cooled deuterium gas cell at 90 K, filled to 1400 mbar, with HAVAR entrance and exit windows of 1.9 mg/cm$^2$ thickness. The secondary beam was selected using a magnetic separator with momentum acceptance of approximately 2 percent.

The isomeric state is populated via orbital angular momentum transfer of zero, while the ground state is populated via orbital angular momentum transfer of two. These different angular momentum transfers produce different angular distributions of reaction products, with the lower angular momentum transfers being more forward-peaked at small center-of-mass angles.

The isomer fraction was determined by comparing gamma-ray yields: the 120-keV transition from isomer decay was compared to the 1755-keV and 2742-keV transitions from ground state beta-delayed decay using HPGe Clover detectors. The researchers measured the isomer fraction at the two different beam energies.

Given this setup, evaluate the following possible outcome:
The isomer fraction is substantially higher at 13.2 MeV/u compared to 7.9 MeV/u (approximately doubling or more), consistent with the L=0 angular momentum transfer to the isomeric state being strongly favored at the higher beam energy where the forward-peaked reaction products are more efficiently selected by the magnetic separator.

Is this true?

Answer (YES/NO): NO